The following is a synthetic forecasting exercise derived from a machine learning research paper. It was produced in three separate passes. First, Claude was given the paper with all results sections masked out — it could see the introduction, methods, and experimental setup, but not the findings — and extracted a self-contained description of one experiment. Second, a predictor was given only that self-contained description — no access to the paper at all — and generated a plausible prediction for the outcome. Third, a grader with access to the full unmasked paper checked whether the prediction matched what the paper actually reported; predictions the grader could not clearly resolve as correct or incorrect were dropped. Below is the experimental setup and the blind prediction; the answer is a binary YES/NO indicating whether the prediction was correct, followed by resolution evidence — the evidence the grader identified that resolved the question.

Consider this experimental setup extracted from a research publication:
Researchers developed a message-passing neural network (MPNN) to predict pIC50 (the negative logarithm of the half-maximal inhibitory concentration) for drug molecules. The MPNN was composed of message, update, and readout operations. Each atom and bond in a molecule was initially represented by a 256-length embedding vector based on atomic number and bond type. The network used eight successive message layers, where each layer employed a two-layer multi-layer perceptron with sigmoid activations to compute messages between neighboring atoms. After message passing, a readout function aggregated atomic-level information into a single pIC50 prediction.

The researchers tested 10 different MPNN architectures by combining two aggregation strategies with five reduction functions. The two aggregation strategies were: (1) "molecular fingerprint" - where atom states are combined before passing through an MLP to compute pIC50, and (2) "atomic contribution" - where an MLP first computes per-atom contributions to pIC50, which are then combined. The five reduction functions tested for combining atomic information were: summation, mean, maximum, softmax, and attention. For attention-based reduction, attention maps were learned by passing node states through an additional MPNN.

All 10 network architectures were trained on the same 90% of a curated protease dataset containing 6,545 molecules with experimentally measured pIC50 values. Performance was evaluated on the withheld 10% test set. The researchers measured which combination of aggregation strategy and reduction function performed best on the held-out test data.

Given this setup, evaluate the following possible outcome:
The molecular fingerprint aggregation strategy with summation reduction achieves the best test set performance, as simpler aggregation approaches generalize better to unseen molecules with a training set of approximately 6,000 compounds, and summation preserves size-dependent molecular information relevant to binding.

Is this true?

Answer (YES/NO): NO